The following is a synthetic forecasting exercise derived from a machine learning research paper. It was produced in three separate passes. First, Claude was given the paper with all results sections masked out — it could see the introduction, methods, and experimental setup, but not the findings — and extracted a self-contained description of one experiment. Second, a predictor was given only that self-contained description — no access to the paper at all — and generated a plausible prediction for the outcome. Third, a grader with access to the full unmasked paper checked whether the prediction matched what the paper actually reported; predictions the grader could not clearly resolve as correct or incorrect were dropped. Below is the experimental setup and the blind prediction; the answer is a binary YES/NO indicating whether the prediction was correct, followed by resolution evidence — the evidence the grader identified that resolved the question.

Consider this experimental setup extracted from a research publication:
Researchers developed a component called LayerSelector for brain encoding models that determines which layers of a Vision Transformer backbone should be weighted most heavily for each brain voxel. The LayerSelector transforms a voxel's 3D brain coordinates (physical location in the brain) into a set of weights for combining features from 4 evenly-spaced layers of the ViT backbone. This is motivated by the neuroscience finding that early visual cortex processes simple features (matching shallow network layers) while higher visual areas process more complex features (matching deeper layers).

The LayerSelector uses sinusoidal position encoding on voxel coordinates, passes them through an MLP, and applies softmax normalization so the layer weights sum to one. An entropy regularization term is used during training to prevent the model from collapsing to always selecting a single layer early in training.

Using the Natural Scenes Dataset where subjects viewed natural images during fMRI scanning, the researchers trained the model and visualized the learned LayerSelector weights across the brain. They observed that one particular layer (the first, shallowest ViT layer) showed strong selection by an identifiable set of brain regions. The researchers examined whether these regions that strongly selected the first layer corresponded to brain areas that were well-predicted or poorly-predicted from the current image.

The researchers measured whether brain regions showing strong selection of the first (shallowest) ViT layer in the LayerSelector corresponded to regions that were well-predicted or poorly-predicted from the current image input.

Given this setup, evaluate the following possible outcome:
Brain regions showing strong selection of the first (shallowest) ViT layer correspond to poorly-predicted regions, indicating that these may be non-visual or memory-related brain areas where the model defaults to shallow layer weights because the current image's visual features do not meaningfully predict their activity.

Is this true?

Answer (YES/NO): YES